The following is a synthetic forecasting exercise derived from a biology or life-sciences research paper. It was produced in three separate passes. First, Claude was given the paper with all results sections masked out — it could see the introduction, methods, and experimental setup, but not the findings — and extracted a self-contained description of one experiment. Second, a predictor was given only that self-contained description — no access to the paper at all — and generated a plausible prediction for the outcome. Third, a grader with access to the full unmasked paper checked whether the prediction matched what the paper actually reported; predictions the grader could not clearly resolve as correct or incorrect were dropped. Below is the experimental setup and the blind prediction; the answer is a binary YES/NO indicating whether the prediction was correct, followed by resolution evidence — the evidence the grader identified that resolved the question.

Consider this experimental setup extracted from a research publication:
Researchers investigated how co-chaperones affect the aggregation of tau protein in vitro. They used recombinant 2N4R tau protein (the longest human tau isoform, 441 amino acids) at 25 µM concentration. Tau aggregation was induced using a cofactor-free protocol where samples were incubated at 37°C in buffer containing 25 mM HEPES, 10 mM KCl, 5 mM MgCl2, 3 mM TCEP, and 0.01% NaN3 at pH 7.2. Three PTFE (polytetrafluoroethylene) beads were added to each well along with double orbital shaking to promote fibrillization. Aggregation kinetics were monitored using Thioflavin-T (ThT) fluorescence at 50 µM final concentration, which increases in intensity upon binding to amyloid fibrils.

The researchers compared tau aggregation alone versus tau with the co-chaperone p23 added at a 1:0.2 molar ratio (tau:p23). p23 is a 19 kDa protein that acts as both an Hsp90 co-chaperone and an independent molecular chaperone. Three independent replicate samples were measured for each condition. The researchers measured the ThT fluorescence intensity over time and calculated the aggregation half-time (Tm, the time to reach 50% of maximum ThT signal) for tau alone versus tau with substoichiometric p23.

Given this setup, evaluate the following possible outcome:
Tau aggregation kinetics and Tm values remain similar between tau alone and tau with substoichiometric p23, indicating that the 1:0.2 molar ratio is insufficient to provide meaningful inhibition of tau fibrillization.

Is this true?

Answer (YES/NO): NO